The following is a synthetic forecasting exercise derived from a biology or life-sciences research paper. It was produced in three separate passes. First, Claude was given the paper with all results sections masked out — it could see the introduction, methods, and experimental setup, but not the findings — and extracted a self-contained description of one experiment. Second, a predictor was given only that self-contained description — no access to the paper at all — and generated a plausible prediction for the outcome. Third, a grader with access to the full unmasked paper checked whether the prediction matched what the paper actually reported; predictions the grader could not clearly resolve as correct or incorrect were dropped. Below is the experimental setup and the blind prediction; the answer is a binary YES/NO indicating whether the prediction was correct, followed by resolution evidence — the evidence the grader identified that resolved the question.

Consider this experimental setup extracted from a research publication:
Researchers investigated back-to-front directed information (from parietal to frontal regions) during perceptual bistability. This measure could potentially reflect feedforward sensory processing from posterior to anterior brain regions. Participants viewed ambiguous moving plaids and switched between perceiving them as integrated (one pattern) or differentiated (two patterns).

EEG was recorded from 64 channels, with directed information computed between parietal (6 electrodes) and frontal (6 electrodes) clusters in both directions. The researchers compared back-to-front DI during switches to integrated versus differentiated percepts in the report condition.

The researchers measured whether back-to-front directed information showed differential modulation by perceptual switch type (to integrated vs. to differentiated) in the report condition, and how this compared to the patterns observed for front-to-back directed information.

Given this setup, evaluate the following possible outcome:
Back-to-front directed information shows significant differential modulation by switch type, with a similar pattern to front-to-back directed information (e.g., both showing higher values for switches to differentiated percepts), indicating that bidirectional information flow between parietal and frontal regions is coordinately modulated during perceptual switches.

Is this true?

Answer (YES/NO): NO